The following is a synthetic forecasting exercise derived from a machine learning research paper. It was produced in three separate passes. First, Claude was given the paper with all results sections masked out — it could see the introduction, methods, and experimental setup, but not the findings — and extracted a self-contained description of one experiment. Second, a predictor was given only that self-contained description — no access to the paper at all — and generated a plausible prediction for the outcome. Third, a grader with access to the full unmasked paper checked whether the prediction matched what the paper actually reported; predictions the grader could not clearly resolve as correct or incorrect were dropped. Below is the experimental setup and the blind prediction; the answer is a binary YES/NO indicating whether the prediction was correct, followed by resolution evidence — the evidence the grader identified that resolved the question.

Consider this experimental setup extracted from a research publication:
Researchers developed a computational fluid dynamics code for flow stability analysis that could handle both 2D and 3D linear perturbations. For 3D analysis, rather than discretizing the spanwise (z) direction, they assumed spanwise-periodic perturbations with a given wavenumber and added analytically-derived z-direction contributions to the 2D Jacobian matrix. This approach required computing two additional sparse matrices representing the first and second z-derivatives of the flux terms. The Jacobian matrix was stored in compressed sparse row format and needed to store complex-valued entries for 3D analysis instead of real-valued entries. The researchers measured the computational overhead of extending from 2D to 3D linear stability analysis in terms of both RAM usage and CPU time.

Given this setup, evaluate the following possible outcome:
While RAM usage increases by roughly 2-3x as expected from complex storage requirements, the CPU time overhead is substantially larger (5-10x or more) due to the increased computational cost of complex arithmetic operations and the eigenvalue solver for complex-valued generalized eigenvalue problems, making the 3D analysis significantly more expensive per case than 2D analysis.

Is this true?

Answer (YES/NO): NO